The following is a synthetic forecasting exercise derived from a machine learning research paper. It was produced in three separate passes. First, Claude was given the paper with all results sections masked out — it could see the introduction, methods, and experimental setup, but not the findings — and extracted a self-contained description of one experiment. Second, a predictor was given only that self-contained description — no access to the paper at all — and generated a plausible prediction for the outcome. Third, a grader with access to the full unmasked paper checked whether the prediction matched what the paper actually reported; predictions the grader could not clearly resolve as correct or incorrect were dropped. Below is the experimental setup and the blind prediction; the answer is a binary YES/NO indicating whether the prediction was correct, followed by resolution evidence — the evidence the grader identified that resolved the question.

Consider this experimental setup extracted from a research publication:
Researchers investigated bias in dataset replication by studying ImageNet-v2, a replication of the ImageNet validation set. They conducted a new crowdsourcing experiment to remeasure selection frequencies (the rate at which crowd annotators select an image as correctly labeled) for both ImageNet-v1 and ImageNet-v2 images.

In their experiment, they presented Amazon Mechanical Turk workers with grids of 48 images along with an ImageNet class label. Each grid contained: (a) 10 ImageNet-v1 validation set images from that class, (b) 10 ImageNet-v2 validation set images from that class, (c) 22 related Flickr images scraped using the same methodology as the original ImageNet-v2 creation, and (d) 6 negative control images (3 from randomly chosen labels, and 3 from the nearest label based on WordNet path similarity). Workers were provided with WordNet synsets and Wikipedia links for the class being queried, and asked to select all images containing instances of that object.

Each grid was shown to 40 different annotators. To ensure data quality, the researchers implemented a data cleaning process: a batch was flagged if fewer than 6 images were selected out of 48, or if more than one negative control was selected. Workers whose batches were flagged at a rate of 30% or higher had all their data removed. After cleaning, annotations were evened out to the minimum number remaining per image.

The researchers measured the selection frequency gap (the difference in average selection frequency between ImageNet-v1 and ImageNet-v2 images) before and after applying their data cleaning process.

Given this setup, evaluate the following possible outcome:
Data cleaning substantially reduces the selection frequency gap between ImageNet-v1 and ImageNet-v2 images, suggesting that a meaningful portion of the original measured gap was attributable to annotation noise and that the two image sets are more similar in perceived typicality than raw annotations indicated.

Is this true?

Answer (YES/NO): NO